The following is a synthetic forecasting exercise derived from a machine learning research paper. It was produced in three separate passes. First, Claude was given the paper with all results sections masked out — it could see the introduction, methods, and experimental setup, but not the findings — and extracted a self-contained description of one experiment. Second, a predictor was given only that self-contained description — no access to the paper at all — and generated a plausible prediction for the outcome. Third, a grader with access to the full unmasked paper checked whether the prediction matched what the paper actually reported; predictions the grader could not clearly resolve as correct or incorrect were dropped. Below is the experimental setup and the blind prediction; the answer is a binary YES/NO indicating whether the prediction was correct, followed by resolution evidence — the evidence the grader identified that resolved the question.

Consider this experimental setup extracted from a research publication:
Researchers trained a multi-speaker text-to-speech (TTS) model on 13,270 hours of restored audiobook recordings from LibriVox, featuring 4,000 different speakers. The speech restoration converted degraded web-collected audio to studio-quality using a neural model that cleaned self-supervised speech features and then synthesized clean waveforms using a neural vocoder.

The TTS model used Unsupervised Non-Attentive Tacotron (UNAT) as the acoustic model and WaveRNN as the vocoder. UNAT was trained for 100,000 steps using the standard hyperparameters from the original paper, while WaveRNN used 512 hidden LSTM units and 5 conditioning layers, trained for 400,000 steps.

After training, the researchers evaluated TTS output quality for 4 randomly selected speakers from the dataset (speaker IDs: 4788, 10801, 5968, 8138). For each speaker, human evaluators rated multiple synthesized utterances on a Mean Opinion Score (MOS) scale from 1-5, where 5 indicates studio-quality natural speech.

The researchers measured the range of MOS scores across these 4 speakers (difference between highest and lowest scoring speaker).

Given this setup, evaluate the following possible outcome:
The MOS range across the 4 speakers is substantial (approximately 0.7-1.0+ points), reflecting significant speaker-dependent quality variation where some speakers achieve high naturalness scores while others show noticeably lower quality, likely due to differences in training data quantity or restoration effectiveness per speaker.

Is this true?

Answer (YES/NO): NO